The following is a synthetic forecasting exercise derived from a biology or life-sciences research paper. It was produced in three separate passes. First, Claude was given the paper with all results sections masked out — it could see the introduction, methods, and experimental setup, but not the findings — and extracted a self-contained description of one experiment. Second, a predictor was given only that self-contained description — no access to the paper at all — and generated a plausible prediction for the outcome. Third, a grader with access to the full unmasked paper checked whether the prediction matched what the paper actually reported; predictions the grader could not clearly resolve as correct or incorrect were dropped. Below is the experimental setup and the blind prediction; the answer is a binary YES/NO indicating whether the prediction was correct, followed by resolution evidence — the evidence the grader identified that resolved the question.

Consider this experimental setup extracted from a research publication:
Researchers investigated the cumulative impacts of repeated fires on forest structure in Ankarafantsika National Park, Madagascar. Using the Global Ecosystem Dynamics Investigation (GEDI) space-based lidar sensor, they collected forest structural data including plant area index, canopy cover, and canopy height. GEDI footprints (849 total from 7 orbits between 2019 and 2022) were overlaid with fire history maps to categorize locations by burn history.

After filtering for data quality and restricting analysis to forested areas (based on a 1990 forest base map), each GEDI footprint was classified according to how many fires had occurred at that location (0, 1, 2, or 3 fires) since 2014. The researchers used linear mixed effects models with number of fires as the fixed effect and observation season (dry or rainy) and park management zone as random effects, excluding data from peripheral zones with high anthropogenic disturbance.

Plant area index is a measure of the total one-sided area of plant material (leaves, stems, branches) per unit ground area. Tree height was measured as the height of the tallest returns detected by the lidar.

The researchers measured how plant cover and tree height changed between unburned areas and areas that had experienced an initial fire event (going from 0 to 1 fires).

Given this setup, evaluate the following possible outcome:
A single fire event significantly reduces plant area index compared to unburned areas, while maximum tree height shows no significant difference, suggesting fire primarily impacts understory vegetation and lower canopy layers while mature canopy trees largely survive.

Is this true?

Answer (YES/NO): NO